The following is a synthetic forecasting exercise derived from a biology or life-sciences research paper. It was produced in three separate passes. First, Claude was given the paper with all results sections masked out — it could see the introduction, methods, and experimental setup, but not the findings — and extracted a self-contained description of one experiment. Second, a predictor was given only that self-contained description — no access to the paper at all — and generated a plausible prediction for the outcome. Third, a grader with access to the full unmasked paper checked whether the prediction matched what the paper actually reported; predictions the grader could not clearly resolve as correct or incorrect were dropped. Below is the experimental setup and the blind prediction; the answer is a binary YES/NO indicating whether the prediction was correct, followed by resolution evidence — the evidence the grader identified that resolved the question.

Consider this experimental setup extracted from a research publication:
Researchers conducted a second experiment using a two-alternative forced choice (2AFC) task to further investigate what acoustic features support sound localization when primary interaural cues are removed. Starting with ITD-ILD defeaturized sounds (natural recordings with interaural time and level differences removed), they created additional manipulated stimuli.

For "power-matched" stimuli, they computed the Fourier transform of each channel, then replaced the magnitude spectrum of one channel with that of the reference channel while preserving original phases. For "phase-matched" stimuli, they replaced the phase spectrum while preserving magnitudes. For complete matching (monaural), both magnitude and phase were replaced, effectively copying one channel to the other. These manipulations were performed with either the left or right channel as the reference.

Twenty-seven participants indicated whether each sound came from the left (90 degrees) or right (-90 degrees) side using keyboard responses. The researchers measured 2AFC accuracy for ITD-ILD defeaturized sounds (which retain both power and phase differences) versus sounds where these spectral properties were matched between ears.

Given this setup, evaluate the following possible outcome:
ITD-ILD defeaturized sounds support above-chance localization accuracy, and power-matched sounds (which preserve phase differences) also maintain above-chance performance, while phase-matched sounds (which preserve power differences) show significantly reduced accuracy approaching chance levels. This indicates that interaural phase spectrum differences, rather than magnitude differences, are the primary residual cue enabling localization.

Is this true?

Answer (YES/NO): NO